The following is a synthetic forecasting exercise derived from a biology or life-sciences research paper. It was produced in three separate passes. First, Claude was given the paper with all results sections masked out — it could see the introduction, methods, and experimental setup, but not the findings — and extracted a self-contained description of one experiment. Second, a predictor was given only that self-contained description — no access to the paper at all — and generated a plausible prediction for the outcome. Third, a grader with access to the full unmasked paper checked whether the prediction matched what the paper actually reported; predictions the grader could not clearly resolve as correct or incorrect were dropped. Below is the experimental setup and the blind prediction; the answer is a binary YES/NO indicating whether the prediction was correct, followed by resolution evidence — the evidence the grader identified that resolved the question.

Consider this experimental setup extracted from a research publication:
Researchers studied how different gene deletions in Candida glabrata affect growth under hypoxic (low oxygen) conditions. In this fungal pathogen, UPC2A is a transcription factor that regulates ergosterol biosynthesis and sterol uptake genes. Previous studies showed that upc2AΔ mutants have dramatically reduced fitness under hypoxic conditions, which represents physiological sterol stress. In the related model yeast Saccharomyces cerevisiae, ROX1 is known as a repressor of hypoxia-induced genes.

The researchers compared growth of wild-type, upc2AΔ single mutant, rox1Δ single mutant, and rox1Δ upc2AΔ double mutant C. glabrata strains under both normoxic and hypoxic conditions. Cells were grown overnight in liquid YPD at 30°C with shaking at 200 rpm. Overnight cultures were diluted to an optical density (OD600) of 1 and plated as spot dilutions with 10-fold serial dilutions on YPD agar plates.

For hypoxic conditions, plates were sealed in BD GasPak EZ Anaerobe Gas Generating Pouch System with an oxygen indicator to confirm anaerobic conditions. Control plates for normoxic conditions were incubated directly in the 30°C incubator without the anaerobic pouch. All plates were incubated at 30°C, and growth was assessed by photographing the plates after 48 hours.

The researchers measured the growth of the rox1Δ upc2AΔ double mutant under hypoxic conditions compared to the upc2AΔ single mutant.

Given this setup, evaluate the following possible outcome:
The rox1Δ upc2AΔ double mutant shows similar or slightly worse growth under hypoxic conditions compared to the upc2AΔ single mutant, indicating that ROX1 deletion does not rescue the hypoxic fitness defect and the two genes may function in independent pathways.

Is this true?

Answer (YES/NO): NO